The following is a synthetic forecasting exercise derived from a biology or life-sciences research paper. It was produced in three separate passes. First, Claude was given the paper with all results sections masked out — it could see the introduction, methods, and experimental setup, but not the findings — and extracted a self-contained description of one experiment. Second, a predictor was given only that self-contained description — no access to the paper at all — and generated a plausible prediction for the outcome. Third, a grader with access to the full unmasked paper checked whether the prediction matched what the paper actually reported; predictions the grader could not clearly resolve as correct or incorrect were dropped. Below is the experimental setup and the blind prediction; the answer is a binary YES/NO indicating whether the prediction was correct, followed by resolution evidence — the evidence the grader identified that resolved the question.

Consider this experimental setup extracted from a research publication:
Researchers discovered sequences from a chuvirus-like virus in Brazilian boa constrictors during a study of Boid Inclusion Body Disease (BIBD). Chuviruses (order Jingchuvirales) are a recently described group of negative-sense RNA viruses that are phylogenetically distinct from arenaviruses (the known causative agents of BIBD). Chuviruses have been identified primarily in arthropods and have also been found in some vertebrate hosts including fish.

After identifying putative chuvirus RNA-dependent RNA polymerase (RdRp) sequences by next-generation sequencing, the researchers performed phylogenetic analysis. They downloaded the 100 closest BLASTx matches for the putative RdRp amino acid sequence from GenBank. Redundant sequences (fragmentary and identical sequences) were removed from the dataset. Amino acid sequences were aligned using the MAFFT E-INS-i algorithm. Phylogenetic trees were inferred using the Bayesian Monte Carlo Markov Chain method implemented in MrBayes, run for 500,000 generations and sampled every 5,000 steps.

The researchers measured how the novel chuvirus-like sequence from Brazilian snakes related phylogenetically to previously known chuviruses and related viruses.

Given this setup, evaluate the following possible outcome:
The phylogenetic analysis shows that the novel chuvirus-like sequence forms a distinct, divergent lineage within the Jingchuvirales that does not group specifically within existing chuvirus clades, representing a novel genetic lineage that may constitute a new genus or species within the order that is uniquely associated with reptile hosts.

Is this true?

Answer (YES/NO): NO